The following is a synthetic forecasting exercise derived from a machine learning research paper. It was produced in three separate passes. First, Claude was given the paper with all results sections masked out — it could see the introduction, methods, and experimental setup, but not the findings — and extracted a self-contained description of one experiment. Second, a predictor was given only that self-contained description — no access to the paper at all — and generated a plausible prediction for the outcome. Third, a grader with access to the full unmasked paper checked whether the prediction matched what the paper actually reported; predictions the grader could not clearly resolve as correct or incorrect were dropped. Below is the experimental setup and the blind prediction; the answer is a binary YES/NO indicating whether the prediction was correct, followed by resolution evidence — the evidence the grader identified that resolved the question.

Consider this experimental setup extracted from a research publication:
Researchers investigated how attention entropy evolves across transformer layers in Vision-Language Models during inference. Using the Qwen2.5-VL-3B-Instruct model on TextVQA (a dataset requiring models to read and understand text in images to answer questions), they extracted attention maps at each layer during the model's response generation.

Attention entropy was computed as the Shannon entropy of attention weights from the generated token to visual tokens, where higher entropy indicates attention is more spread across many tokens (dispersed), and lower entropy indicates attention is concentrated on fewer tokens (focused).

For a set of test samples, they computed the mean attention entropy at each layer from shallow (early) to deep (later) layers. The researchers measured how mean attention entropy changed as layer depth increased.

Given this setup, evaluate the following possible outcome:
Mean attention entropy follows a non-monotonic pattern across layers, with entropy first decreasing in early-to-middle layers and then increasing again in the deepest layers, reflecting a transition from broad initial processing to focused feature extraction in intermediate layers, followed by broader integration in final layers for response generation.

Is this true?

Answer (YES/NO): NO